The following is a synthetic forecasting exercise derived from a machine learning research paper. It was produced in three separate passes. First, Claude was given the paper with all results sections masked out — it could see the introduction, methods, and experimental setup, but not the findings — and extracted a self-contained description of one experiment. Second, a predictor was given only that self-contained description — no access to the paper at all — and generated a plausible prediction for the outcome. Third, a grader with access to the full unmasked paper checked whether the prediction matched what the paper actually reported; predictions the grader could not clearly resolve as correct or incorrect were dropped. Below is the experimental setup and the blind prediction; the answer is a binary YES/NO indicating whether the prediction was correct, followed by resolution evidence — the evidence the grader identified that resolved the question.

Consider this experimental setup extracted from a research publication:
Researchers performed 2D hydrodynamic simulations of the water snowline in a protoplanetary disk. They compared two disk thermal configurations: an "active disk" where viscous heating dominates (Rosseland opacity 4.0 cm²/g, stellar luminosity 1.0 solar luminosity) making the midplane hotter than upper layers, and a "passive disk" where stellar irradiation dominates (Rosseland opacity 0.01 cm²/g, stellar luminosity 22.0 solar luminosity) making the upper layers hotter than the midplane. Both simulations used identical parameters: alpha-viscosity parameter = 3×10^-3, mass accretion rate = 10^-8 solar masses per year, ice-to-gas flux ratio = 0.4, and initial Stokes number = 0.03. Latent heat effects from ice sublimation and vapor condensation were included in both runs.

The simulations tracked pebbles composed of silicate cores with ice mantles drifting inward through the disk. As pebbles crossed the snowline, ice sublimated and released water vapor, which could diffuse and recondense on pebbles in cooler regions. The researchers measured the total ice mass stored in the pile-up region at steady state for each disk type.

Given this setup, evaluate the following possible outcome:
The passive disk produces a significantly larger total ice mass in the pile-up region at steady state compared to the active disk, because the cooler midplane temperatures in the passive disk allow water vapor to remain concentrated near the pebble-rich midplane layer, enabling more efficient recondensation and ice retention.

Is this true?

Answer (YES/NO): NO